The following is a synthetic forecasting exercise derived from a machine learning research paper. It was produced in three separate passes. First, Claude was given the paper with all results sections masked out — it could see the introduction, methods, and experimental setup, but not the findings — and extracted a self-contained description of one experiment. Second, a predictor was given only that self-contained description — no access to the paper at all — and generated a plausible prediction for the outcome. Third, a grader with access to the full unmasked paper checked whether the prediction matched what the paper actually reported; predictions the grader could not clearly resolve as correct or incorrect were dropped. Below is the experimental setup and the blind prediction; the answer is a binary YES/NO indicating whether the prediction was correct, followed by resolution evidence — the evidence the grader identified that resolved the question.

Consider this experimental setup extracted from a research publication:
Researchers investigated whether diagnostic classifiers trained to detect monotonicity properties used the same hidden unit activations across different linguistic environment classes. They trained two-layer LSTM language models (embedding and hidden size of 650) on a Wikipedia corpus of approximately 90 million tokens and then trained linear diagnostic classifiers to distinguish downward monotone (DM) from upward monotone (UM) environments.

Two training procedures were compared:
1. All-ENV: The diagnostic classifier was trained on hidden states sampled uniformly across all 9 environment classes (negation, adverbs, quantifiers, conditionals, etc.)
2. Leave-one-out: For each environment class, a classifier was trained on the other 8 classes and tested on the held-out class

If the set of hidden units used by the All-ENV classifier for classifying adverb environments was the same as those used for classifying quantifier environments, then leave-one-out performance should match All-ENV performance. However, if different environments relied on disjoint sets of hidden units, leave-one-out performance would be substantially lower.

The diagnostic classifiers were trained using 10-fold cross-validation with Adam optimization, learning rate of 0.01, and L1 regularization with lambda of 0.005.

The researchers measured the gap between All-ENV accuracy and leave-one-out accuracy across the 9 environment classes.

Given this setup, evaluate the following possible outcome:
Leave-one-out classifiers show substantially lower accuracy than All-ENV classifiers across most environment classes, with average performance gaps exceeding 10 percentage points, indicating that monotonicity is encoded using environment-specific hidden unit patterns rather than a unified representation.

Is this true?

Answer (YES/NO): NO